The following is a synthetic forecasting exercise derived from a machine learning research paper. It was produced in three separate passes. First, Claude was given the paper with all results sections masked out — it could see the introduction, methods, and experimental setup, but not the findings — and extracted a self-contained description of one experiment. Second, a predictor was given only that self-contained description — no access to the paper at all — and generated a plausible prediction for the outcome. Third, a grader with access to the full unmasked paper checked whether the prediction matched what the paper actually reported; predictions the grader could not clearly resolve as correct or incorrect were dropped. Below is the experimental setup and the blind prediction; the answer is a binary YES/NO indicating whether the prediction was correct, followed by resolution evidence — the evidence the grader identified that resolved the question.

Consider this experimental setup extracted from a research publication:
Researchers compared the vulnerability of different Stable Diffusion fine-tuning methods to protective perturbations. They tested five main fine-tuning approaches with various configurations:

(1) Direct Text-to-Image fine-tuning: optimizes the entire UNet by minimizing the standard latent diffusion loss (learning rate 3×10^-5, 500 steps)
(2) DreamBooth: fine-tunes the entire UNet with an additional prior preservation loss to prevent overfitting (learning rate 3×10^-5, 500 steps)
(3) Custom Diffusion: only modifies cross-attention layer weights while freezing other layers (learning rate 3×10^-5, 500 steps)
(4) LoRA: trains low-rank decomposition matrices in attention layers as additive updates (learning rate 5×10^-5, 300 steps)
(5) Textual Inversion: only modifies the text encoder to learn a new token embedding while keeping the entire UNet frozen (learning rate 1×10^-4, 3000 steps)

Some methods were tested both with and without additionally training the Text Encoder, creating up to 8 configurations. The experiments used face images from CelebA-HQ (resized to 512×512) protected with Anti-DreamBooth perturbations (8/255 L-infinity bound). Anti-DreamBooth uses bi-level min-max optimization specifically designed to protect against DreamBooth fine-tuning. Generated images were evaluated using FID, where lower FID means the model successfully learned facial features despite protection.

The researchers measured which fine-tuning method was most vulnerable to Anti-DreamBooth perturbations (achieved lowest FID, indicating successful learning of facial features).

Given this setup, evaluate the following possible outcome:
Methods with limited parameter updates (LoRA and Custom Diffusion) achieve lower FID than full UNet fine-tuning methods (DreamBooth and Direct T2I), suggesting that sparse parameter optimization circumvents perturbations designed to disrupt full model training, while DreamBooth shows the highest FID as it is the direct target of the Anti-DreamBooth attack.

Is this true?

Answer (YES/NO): NO